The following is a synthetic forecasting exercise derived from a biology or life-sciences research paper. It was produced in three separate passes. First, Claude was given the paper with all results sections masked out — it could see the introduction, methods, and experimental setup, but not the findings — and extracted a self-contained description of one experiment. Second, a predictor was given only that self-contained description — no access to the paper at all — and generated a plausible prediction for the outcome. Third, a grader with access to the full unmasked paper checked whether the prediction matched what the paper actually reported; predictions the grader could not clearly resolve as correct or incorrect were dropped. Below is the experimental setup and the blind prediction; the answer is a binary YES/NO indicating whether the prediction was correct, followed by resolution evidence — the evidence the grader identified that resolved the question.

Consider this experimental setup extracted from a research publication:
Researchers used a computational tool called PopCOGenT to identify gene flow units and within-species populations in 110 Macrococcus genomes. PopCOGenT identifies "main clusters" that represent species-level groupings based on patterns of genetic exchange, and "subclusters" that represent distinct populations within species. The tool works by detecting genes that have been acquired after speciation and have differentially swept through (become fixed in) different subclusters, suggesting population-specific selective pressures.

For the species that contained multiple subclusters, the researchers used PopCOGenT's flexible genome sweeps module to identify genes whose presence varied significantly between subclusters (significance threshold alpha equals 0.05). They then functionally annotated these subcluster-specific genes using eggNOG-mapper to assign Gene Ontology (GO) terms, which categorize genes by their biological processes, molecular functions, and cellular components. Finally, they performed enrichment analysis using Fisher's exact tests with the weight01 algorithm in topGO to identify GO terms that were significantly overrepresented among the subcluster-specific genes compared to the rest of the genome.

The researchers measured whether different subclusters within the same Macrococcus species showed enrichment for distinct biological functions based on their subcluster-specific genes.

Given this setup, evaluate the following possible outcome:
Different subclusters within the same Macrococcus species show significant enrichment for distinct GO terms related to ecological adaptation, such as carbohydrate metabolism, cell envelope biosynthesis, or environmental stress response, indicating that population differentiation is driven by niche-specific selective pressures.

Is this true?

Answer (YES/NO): NO